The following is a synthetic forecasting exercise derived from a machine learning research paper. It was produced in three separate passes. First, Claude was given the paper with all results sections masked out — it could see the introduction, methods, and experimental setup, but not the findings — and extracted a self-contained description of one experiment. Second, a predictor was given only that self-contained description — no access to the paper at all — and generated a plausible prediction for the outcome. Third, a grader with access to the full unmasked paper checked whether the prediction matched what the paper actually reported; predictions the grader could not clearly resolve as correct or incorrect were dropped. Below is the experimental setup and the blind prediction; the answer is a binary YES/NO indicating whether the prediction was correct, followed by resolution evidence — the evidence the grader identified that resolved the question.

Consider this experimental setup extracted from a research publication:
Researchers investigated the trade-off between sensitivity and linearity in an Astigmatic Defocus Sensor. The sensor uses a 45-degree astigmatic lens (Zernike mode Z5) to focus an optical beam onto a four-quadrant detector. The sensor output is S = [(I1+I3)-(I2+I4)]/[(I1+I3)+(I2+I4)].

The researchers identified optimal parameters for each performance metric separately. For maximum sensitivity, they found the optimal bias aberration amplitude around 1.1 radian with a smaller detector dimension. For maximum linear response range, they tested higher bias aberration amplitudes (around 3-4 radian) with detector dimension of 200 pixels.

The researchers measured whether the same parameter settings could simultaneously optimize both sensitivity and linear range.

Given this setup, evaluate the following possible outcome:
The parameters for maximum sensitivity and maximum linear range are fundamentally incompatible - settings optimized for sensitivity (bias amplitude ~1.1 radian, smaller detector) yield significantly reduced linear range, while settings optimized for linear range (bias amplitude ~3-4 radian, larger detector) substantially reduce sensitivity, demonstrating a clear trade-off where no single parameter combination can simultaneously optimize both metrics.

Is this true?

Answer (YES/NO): YES